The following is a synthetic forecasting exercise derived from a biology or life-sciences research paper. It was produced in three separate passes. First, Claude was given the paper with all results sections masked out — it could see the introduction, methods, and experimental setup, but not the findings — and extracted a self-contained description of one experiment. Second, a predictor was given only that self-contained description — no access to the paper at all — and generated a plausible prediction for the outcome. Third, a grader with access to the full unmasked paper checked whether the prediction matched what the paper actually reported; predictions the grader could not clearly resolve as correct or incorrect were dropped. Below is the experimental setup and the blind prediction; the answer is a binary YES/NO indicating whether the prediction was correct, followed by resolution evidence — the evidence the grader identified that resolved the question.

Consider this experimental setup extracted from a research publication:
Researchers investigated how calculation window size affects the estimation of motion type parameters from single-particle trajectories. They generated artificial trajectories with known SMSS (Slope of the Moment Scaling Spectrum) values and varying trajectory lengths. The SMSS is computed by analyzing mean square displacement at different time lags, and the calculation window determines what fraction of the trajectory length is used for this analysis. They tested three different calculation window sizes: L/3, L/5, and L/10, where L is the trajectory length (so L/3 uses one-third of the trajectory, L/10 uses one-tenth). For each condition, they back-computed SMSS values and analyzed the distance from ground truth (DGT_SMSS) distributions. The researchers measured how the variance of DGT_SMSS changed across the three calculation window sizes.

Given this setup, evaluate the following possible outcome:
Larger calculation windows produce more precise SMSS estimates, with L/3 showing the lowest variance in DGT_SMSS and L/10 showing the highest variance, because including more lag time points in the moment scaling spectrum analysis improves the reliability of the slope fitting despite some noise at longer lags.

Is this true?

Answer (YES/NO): YES